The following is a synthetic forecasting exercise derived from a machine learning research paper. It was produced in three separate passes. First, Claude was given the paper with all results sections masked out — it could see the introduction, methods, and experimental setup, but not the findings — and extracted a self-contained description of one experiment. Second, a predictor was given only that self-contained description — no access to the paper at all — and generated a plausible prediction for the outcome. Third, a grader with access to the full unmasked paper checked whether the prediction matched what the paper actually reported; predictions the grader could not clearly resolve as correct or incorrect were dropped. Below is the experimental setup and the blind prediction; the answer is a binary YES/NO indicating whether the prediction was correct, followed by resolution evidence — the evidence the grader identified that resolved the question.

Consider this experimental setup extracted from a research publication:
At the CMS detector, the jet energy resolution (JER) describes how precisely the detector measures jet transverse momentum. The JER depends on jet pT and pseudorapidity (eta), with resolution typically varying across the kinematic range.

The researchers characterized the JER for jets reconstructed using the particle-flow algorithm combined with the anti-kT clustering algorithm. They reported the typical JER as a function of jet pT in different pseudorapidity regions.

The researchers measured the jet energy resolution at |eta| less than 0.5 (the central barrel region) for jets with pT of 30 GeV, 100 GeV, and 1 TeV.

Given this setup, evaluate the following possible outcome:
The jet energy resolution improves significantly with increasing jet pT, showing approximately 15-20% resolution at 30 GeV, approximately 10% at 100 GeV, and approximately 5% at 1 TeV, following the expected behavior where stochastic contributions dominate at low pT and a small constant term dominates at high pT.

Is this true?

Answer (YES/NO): YES